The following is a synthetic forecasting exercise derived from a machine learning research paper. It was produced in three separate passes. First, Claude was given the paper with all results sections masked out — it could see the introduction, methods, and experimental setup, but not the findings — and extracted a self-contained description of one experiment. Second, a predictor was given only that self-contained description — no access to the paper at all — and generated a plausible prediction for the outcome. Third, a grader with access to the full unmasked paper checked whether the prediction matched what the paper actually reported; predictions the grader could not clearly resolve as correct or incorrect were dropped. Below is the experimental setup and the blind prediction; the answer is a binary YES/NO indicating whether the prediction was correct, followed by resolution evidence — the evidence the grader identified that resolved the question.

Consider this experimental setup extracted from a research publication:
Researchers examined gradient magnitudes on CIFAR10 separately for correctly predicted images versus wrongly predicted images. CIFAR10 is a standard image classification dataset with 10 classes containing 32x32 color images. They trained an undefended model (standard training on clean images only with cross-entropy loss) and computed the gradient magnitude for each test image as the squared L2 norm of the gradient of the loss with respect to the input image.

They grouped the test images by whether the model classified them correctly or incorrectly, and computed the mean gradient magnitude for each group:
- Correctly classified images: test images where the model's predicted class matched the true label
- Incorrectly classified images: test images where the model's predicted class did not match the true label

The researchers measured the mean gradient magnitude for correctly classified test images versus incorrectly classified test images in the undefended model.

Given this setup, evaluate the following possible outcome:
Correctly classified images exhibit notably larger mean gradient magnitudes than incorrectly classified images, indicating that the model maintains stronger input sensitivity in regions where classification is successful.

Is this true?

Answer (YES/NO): NO